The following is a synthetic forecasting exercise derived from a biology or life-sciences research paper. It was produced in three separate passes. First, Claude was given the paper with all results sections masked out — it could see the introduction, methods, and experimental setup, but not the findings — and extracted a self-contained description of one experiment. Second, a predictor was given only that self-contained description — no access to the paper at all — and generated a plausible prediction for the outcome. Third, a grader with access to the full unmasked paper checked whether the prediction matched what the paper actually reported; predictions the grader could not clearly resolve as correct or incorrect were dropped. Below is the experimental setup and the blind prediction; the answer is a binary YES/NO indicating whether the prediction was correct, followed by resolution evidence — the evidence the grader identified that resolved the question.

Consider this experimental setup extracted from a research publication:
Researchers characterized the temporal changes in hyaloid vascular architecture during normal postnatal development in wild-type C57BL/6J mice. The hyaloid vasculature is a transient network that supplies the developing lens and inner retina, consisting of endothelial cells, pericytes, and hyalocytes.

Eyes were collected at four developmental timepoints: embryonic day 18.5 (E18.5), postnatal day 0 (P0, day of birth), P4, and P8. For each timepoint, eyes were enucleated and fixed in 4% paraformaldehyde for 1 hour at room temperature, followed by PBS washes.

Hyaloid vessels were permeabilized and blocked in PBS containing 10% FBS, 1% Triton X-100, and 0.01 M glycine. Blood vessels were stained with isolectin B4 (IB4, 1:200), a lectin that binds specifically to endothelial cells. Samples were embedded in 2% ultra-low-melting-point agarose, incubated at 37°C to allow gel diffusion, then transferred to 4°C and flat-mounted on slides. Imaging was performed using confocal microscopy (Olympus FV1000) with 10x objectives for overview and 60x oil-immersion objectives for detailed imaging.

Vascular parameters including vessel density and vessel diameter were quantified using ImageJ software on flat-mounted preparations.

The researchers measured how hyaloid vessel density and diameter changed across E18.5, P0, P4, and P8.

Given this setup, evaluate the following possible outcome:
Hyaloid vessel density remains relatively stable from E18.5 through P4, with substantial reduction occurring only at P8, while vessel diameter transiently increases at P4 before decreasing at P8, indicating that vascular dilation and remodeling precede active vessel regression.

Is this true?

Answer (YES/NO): NO